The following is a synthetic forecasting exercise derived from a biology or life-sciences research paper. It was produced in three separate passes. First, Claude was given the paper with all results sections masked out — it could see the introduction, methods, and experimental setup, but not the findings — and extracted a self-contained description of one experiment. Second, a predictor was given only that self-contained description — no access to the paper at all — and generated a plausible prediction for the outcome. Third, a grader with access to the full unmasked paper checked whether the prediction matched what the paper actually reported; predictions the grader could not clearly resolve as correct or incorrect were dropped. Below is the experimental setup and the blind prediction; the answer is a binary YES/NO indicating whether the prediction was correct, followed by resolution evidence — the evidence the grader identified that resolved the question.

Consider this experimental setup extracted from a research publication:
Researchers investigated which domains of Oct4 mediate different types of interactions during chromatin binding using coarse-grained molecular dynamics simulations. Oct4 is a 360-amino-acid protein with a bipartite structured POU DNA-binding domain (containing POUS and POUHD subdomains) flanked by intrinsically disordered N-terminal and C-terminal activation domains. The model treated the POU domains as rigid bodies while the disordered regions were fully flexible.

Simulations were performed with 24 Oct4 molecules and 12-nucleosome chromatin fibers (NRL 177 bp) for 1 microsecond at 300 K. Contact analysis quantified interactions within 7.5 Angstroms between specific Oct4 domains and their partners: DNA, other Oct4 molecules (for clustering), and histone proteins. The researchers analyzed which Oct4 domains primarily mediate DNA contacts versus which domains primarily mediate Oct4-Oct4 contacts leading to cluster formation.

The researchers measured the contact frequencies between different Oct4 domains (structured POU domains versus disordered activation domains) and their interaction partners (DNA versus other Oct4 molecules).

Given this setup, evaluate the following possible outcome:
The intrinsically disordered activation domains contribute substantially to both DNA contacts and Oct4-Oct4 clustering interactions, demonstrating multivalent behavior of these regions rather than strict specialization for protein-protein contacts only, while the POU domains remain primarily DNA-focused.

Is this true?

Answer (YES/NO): NO